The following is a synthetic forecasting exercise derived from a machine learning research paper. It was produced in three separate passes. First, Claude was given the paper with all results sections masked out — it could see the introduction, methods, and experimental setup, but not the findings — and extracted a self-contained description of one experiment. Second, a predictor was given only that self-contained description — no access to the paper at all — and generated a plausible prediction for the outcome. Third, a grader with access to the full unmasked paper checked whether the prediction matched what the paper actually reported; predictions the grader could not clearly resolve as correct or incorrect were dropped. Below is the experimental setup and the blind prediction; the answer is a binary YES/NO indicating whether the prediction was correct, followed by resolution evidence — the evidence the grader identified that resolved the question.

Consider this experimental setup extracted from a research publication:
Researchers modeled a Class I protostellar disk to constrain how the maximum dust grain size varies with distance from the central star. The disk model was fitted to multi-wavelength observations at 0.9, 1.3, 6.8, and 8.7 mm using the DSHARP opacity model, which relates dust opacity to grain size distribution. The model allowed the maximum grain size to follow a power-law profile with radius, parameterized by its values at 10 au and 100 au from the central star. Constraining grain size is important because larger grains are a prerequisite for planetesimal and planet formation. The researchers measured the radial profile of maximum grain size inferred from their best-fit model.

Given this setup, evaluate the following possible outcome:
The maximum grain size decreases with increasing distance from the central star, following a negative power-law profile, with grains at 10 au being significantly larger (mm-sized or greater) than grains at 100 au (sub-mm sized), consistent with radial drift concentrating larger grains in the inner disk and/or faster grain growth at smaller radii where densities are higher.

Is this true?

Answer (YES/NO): NO